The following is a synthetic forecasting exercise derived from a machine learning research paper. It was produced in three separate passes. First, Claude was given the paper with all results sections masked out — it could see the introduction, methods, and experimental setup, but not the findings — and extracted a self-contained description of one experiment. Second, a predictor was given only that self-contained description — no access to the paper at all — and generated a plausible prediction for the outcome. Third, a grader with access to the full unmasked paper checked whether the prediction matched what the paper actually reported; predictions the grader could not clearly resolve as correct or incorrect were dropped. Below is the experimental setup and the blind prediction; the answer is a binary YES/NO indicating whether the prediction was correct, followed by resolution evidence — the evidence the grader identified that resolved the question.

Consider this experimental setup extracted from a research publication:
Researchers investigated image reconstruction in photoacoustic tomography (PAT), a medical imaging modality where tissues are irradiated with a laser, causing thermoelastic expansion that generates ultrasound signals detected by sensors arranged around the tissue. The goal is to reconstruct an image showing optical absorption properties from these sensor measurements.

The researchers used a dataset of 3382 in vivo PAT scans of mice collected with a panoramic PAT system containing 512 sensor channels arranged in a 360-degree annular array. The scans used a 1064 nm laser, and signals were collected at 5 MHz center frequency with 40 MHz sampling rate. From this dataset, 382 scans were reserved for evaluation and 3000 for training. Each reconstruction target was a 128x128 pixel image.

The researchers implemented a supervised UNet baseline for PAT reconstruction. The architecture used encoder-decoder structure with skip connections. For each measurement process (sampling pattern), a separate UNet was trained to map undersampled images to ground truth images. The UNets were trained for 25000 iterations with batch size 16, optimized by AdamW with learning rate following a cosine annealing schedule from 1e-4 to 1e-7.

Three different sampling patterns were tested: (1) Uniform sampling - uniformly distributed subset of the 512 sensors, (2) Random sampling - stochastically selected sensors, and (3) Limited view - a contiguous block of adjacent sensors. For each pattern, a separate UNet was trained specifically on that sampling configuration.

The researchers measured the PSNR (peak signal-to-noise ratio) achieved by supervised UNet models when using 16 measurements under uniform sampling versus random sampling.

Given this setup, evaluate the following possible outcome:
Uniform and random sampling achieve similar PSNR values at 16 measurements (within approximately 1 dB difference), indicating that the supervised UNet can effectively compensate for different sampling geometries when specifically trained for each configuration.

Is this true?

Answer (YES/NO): NO